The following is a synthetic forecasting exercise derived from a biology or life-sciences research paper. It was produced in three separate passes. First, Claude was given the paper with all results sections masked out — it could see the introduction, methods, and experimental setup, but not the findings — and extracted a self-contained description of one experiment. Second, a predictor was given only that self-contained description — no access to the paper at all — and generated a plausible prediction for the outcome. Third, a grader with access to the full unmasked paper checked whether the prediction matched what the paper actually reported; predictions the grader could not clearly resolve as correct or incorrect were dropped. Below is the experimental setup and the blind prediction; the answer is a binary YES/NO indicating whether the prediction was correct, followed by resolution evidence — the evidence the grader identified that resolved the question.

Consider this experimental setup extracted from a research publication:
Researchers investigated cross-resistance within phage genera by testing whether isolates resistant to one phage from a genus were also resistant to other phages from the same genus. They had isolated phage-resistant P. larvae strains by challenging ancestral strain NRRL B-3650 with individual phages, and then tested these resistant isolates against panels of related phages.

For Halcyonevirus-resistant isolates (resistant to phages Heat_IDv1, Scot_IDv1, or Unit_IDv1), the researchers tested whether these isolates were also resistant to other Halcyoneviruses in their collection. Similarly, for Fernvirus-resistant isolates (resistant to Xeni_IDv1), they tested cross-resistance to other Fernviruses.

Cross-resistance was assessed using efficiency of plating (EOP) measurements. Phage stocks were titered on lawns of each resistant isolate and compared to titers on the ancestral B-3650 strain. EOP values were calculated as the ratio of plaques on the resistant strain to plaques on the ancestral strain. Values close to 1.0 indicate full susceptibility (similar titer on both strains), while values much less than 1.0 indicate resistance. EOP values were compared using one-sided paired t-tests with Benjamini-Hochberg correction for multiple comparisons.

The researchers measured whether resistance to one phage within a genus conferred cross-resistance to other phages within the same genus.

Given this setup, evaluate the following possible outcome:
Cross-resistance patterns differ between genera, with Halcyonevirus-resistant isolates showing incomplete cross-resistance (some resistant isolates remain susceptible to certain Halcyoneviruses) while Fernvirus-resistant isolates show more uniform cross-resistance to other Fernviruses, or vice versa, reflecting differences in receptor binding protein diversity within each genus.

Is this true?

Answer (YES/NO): YES